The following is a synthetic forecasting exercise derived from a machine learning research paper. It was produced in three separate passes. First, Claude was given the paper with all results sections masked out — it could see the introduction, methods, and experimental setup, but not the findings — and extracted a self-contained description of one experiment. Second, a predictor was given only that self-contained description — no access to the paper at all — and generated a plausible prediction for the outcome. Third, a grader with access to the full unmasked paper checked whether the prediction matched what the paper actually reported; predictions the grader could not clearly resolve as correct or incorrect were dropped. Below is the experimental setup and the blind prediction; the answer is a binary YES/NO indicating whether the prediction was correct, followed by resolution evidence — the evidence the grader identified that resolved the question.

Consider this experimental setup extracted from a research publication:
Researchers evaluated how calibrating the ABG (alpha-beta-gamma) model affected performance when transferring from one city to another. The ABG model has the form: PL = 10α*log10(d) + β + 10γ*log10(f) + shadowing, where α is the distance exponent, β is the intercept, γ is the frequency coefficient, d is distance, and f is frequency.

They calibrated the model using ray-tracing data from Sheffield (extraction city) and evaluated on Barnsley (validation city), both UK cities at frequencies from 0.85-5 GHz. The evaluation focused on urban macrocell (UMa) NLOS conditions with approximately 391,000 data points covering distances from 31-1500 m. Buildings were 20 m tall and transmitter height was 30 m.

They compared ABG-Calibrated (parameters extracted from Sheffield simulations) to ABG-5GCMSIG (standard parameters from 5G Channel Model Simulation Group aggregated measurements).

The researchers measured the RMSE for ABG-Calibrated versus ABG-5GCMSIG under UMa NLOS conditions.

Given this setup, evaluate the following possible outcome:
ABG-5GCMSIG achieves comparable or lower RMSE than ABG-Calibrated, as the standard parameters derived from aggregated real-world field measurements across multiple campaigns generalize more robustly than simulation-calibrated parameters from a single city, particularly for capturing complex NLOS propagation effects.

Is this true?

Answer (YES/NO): YES